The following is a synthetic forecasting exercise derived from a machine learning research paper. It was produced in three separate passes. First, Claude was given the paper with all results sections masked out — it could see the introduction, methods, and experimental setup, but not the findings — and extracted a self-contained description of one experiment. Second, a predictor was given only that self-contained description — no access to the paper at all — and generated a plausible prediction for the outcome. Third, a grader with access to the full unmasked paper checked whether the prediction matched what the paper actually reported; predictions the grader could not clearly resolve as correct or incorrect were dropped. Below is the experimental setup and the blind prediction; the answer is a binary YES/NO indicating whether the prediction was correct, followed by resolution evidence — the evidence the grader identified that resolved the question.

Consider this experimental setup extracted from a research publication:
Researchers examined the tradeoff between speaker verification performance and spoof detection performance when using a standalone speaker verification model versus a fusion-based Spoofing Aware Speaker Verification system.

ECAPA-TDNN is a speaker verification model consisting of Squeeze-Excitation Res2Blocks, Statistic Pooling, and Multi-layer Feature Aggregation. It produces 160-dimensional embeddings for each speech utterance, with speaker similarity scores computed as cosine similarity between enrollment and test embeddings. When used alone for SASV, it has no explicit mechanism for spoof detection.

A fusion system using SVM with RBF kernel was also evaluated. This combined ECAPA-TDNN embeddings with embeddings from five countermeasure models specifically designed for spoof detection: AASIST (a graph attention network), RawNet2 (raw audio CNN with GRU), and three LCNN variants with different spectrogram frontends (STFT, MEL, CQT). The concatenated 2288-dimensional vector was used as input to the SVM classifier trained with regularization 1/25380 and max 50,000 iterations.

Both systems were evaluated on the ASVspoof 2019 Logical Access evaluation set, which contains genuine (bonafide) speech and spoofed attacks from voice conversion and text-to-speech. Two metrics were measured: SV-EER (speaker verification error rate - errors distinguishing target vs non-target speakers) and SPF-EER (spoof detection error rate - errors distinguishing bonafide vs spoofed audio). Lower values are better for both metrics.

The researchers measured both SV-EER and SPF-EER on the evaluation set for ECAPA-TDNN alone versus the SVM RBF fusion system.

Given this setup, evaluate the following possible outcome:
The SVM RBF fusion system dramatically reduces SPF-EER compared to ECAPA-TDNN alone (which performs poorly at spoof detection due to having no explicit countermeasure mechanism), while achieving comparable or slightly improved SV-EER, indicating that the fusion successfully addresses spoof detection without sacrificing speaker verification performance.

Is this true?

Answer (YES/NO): NO